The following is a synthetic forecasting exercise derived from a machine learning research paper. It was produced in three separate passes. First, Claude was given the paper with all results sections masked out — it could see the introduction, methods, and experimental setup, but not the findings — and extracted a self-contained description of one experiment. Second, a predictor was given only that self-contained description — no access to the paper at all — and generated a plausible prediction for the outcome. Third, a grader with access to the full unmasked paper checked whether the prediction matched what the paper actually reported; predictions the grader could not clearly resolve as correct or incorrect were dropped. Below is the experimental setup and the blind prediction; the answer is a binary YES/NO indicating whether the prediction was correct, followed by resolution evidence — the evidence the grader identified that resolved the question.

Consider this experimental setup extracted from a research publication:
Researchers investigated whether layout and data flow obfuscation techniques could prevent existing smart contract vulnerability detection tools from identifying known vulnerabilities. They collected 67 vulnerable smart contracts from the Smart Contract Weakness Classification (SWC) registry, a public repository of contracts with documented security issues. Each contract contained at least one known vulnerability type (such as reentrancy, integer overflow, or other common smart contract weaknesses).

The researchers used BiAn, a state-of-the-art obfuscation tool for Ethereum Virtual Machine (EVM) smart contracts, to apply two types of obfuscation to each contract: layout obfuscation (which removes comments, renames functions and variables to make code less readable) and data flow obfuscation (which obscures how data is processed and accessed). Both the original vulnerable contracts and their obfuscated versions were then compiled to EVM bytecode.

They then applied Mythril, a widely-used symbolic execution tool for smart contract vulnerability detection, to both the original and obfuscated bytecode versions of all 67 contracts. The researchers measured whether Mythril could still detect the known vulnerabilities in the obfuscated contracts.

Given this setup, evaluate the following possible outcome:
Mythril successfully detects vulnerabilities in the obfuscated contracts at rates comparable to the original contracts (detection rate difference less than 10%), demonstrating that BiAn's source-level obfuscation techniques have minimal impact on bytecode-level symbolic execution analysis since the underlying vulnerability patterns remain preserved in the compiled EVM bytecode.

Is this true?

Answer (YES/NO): YES